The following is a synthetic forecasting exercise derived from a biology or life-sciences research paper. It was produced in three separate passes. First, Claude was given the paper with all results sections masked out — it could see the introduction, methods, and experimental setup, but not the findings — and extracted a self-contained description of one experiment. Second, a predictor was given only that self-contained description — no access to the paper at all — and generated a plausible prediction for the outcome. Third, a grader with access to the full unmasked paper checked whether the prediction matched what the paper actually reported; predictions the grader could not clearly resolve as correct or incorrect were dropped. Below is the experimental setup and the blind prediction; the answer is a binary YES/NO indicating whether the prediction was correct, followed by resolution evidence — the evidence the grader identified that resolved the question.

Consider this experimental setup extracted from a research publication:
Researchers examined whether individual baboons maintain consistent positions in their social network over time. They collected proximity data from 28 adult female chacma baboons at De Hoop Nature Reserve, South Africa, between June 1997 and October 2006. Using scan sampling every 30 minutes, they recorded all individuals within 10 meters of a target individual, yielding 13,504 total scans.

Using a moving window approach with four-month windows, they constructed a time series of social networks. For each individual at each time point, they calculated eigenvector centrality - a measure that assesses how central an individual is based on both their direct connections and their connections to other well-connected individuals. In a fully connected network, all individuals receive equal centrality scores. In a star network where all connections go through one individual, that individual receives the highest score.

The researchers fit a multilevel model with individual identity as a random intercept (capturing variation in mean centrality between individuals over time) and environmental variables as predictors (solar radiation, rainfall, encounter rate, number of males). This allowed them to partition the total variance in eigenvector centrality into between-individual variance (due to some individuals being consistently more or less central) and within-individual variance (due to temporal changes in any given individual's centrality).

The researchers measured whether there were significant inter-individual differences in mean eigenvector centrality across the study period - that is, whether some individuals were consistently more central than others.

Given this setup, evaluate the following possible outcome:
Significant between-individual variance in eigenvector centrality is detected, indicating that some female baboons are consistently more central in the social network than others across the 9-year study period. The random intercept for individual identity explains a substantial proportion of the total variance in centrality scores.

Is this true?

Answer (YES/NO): YES